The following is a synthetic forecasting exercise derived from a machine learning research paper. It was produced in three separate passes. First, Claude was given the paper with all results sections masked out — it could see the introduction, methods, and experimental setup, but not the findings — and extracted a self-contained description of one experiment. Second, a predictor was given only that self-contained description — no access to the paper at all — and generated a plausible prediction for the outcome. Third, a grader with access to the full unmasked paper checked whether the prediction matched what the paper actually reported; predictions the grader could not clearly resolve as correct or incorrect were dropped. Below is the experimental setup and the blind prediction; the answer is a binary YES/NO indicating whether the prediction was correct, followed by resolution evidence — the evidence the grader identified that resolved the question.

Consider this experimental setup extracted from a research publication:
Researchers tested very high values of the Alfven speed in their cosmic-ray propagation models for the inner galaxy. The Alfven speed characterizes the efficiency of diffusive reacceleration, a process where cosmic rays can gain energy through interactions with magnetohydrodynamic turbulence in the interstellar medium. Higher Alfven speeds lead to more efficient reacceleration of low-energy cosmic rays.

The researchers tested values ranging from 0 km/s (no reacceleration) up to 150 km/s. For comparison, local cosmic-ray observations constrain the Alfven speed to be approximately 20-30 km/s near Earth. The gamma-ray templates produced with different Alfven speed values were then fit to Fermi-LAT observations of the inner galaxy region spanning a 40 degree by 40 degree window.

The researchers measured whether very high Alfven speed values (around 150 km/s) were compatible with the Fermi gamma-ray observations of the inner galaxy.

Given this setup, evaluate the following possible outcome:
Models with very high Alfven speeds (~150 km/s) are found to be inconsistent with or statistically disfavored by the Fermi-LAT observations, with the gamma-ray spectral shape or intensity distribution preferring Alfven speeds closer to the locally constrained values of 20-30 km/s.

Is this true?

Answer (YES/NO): YES